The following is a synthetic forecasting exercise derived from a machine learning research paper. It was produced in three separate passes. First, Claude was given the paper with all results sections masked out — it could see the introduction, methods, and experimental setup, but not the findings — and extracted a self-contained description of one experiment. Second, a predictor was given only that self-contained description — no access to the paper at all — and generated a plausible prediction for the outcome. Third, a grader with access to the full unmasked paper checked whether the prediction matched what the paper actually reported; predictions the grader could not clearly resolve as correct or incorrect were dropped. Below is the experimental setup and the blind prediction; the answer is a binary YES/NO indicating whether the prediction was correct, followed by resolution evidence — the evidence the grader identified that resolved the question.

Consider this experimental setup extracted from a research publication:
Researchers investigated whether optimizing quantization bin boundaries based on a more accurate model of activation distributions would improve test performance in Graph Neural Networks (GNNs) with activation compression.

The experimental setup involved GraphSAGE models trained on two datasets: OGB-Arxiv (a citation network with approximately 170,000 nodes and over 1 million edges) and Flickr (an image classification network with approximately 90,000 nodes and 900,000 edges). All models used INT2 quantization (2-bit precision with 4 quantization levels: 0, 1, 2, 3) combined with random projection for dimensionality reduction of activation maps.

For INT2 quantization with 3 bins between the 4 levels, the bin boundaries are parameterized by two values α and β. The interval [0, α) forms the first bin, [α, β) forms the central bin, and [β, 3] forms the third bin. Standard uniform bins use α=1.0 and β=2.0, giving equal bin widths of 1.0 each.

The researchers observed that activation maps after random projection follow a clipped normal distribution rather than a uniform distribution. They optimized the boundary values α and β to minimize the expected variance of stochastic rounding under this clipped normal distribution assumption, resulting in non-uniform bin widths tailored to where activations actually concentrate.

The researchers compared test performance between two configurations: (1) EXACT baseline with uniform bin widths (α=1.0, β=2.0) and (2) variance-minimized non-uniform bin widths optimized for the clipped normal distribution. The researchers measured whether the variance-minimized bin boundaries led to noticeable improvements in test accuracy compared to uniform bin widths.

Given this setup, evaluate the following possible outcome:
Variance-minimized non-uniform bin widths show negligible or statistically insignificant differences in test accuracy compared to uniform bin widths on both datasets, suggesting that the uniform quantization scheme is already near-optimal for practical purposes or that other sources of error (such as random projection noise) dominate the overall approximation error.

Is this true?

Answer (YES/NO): YES